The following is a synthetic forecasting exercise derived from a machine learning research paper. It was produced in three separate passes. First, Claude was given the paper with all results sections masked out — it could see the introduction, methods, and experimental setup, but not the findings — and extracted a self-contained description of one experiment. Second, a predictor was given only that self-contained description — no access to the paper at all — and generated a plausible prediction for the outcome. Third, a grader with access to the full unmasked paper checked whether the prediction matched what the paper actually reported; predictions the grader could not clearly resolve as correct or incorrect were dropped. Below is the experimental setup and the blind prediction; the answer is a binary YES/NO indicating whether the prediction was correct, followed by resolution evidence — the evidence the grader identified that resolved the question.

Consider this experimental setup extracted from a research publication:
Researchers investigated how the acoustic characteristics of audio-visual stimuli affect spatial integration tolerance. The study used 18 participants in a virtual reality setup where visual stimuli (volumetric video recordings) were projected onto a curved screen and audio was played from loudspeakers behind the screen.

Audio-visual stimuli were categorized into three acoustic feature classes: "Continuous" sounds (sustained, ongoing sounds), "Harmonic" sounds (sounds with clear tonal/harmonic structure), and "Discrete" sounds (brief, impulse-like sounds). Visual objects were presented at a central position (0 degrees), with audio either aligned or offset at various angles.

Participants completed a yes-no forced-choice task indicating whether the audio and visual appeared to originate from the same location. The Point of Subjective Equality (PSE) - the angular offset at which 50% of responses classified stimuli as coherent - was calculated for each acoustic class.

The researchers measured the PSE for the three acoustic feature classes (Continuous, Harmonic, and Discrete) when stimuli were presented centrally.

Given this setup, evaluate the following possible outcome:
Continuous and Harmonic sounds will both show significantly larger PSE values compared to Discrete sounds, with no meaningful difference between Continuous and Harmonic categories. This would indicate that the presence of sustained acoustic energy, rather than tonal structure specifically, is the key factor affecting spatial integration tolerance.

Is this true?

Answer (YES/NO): NO